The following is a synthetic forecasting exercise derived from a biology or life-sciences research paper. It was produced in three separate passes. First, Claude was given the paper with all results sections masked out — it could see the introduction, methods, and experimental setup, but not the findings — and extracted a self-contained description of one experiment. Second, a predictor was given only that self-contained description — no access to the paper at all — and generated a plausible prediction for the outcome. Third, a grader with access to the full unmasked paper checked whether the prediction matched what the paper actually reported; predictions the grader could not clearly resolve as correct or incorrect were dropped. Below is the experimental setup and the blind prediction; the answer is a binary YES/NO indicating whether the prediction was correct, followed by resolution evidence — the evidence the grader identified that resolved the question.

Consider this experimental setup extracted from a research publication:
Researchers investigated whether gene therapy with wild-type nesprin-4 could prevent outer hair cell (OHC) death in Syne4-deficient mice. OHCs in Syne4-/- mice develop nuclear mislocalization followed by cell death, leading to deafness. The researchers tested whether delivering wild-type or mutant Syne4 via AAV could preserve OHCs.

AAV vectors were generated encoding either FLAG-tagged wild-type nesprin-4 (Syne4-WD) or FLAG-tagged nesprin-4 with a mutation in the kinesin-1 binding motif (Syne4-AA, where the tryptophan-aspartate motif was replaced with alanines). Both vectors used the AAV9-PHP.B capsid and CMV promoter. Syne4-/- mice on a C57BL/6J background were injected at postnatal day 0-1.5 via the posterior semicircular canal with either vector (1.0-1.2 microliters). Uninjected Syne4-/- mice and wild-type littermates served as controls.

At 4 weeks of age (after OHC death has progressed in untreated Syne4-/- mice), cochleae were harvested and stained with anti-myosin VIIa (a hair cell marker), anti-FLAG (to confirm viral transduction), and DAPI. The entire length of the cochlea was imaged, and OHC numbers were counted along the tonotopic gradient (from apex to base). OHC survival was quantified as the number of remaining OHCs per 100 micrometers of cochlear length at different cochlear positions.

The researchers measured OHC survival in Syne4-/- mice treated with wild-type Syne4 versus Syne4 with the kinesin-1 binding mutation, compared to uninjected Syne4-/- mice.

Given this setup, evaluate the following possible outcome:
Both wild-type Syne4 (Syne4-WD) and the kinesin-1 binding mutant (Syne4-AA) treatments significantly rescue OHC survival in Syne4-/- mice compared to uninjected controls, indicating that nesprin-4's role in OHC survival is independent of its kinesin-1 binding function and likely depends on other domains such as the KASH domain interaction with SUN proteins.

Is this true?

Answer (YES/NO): NO